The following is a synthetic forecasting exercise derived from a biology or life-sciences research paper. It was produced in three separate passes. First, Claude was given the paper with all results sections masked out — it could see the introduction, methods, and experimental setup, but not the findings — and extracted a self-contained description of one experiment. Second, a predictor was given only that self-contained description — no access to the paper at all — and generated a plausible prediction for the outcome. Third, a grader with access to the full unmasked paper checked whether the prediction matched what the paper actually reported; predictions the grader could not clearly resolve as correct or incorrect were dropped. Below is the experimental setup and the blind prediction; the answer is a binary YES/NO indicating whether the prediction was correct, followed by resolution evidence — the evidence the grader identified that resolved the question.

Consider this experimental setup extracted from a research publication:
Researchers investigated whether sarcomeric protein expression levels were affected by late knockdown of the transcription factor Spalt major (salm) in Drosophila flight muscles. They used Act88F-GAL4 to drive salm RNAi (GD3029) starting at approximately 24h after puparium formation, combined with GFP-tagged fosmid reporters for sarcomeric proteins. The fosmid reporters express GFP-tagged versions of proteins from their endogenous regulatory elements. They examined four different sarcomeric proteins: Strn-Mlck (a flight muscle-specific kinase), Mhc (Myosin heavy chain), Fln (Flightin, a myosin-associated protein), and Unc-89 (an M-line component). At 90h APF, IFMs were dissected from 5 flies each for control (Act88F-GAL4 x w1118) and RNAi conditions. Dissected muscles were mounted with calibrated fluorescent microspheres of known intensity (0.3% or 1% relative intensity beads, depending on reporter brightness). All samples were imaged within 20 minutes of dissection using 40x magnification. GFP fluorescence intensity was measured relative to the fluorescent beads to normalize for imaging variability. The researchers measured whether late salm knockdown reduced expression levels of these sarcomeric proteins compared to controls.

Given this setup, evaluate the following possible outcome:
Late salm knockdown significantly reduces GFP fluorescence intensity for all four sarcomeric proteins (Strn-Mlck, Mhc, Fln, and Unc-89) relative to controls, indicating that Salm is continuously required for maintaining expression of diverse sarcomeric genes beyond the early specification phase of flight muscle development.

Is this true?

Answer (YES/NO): NO